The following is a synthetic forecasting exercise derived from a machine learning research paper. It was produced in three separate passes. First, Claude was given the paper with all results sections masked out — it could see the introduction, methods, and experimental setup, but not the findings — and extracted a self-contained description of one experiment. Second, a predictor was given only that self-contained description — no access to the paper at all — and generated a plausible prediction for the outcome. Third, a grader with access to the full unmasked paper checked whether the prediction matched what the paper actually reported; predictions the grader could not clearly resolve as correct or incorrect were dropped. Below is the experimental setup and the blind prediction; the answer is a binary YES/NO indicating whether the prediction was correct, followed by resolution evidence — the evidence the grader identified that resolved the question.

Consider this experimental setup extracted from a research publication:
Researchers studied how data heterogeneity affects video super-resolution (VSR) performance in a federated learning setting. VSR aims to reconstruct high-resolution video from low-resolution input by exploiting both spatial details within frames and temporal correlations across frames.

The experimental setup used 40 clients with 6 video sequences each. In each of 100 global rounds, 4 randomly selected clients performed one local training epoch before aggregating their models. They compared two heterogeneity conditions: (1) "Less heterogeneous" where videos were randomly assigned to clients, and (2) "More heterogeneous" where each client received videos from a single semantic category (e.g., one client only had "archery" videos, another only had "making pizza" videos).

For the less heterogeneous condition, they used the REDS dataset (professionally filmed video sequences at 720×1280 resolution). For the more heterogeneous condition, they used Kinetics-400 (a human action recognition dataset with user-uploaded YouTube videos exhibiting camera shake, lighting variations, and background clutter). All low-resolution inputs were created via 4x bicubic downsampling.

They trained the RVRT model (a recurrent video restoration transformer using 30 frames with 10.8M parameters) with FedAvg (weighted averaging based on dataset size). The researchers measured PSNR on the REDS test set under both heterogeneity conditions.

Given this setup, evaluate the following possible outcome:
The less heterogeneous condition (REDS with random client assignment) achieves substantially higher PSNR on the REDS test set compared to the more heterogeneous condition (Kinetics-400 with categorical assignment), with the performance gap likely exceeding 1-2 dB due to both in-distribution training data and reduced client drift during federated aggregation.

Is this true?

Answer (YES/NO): NO